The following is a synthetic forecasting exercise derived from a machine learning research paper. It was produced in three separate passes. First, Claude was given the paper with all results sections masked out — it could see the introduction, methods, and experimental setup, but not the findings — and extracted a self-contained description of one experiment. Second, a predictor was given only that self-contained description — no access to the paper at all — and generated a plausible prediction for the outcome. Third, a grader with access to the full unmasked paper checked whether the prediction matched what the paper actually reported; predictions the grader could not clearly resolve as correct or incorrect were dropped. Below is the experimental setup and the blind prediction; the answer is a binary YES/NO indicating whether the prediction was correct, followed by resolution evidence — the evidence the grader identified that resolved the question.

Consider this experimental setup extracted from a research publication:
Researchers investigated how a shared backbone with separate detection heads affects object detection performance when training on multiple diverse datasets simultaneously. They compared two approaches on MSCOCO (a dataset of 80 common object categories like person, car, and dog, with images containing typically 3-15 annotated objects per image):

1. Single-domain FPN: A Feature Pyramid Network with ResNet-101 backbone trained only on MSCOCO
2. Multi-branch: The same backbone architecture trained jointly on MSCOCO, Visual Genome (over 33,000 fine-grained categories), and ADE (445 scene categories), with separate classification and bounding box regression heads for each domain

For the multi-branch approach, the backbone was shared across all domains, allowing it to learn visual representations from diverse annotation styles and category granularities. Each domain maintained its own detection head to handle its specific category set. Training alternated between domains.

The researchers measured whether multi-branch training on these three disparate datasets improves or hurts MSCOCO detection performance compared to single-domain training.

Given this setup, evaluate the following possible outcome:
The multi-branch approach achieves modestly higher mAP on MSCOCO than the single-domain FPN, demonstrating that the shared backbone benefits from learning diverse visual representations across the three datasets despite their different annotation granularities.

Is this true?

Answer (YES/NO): YES